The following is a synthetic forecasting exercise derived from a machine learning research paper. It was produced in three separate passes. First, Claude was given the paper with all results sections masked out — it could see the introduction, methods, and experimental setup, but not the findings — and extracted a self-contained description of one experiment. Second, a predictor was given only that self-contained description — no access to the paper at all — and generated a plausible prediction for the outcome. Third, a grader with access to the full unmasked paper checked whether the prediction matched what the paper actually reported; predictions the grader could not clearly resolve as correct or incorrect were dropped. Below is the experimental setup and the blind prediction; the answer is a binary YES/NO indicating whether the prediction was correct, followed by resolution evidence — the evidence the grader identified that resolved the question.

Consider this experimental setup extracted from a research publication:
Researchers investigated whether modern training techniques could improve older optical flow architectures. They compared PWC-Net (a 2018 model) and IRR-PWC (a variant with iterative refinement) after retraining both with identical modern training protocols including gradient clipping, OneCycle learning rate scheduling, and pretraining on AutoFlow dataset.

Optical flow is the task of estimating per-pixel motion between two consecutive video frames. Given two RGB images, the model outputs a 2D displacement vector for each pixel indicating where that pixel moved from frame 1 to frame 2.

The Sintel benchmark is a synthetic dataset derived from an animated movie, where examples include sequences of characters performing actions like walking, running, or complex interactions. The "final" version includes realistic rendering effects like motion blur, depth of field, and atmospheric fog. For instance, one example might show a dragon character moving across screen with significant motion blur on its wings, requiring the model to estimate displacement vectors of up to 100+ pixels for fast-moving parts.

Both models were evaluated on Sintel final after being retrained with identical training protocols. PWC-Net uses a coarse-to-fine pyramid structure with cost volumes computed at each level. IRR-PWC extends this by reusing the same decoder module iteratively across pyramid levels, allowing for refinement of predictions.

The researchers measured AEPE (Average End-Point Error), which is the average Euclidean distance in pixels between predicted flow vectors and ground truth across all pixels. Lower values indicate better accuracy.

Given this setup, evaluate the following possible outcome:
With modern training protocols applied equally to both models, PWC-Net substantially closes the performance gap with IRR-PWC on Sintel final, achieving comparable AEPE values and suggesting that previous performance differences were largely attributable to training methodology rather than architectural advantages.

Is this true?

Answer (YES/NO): YES